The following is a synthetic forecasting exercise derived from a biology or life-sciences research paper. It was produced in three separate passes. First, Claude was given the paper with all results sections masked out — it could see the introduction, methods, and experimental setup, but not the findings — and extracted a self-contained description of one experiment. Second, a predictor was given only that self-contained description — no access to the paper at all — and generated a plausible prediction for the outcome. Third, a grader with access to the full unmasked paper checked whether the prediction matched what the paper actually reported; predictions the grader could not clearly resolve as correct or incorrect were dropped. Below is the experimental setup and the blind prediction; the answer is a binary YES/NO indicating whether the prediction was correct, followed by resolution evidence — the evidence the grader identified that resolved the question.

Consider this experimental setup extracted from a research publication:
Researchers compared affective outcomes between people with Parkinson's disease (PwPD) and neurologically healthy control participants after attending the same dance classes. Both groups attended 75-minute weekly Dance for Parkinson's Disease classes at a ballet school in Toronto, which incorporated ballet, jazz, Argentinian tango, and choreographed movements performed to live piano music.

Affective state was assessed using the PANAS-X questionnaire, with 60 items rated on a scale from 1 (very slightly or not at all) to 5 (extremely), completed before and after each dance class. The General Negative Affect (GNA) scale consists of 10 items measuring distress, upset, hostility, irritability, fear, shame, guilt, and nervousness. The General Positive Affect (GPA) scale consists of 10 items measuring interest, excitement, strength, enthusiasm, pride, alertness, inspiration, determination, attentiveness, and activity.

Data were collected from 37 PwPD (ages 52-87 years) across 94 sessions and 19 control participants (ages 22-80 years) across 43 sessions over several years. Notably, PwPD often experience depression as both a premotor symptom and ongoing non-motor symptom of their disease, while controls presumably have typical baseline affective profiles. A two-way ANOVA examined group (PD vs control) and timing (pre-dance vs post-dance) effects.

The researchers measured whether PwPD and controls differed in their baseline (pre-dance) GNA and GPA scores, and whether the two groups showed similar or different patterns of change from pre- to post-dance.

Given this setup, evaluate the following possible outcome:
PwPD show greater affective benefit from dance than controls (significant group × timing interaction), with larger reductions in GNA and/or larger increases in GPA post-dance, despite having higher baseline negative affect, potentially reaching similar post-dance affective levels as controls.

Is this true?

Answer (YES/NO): NO